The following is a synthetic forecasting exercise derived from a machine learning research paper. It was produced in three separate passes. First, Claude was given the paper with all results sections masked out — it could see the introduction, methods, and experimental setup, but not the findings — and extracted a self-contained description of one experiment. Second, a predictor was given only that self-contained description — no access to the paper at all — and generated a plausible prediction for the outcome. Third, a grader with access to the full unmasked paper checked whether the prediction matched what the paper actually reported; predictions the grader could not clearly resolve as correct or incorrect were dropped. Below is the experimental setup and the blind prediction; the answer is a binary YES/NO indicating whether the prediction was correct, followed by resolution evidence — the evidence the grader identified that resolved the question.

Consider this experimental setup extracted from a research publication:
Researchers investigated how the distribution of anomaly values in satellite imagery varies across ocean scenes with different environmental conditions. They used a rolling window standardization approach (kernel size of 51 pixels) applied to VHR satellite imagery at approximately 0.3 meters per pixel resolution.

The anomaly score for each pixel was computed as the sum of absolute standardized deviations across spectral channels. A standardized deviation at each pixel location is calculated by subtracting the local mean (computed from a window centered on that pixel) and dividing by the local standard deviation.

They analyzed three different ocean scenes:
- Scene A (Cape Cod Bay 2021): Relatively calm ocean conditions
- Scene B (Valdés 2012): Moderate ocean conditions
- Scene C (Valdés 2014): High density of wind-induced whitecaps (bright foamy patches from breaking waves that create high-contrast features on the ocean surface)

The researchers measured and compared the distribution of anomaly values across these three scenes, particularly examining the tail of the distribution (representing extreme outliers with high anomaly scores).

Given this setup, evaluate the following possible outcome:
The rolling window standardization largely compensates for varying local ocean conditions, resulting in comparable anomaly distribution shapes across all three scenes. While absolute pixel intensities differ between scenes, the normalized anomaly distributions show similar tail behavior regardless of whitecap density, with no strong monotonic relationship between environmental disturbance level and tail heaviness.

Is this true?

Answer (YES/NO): NO